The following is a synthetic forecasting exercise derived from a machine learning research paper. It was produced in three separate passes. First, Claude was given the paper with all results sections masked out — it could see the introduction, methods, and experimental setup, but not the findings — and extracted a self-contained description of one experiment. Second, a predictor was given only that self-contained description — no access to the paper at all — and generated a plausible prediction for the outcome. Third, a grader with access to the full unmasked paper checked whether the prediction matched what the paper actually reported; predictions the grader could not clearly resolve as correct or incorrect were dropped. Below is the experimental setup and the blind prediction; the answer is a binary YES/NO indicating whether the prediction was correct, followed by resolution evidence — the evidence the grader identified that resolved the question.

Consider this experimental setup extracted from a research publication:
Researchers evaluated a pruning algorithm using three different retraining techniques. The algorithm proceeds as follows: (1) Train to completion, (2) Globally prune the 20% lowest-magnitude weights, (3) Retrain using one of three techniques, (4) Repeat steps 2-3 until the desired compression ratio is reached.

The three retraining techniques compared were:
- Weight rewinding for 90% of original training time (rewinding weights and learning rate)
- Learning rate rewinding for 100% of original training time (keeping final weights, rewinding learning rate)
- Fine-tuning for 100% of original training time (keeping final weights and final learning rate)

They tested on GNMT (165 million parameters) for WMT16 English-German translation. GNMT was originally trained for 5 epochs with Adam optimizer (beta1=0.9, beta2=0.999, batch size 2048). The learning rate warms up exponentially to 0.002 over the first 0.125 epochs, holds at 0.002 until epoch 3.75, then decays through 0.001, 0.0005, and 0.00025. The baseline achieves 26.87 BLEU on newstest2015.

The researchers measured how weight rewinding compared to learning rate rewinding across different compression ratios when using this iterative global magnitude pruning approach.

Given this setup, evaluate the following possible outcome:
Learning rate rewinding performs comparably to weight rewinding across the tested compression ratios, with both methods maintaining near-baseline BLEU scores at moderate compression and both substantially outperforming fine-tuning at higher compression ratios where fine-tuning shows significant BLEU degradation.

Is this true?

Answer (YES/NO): NO